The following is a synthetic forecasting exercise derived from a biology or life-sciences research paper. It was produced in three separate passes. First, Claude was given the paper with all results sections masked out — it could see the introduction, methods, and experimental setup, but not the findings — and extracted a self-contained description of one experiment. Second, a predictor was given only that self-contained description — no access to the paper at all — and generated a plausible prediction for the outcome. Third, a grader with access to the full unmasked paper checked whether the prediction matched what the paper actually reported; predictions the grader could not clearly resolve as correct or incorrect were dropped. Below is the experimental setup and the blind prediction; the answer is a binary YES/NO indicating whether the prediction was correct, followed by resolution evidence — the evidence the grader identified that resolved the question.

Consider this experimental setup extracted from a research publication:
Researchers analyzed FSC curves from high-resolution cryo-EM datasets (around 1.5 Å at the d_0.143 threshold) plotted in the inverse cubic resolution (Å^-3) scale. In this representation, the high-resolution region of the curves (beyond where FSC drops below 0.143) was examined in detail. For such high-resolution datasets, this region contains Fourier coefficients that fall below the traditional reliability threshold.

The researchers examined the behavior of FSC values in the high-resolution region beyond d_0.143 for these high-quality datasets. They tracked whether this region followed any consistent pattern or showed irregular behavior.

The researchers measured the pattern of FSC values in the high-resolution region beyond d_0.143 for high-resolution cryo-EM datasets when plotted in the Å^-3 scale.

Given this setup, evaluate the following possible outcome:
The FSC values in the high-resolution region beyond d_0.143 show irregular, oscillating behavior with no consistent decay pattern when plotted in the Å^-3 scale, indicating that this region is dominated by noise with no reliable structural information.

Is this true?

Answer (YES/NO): NO